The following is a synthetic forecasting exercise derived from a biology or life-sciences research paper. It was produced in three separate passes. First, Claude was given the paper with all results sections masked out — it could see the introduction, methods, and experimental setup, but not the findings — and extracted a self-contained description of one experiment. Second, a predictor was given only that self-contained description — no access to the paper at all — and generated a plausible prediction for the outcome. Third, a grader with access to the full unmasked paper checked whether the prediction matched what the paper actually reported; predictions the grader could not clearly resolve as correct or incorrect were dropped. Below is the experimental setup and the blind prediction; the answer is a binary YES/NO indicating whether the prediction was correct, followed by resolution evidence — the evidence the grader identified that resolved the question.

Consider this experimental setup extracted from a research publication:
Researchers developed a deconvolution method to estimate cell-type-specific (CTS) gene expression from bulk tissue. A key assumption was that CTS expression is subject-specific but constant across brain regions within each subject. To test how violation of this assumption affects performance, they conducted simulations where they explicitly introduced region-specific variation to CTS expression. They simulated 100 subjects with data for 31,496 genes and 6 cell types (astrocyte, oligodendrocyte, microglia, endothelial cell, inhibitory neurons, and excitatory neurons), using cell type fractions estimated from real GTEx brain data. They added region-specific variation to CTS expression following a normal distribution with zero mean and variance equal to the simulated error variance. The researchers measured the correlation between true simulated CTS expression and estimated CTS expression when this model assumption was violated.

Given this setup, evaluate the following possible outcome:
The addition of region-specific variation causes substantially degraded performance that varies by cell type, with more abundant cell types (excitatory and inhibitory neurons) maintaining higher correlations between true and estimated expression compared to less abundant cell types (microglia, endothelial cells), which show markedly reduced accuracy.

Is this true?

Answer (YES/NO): NO